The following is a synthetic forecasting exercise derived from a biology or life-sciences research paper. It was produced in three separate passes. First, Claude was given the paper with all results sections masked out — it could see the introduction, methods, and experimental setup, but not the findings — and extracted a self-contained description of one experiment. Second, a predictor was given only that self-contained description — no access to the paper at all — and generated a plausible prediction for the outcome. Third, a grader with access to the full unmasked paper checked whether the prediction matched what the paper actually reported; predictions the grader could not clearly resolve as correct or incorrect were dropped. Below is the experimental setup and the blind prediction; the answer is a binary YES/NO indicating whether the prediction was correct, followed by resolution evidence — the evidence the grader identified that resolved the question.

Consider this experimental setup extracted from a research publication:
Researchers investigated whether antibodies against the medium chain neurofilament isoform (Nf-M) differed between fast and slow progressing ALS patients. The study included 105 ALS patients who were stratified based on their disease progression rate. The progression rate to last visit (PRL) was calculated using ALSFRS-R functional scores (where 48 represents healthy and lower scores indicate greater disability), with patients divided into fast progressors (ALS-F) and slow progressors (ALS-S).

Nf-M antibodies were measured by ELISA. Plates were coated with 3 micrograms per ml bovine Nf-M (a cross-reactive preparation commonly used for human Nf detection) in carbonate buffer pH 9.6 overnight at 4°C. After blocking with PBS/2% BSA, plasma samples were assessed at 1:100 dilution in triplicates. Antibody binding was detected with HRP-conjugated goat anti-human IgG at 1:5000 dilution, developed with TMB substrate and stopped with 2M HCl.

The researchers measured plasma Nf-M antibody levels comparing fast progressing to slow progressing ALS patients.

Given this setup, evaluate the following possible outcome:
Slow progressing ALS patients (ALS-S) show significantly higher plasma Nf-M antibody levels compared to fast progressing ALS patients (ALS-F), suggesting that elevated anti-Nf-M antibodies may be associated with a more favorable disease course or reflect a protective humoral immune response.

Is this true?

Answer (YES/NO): NO